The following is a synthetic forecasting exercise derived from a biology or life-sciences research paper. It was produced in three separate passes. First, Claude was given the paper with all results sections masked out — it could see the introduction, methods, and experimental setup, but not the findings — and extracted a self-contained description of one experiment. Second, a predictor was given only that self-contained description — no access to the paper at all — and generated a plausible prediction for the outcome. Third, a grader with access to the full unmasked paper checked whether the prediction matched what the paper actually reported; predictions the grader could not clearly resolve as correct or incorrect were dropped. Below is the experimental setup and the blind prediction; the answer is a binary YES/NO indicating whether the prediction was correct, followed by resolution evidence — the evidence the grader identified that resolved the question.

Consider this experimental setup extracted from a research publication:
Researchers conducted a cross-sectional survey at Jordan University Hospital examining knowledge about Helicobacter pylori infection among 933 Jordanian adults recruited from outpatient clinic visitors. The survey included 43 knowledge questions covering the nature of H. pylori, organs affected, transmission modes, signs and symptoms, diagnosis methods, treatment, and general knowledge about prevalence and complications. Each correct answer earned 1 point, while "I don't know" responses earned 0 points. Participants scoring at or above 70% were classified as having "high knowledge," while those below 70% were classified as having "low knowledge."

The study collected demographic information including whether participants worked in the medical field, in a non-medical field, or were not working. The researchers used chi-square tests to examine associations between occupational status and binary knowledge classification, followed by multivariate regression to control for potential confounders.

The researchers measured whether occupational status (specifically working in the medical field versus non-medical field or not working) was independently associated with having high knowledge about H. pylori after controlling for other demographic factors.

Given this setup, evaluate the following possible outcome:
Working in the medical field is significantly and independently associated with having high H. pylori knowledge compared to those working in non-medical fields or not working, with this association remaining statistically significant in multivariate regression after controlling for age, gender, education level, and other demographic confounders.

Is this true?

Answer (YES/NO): YES